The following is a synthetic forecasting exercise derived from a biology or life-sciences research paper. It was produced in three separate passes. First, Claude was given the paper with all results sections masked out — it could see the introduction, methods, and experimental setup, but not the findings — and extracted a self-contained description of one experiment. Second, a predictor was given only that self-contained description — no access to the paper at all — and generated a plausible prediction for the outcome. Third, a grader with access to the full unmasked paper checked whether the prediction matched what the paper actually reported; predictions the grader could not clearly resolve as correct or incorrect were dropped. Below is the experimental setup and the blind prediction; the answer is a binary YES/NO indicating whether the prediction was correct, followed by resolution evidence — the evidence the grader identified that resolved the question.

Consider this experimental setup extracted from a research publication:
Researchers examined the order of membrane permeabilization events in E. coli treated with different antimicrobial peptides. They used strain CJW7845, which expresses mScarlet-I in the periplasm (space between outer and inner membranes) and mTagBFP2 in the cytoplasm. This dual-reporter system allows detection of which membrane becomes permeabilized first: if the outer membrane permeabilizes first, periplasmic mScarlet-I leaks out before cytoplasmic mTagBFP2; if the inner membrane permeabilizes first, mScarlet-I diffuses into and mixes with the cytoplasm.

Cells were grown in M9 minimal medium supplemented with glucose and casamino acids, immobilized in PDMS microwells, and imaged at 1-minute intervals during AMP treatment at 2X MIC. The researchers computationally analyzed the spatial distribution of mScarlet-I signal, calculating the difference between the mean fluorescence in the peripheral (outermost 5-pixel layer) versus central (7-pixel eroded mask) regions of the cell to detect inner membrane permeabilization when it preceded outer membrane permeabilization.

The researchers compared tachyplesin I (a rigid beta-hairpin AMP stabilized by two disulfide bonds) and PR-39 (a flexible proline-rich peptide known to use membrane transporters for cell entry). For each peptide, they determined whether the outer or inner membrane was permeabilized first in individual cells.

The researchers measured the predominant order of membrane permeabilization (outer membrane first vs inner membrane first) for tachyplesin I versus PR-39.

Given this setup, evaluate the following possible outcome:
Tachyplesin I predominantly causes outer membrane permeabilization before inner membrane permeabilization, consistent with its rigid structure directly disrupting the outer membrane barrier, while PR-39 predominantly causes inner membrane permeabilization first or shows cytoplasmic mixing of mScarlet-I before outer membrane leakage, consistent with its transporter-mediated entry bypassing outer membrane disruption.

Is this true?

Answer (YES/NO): YES